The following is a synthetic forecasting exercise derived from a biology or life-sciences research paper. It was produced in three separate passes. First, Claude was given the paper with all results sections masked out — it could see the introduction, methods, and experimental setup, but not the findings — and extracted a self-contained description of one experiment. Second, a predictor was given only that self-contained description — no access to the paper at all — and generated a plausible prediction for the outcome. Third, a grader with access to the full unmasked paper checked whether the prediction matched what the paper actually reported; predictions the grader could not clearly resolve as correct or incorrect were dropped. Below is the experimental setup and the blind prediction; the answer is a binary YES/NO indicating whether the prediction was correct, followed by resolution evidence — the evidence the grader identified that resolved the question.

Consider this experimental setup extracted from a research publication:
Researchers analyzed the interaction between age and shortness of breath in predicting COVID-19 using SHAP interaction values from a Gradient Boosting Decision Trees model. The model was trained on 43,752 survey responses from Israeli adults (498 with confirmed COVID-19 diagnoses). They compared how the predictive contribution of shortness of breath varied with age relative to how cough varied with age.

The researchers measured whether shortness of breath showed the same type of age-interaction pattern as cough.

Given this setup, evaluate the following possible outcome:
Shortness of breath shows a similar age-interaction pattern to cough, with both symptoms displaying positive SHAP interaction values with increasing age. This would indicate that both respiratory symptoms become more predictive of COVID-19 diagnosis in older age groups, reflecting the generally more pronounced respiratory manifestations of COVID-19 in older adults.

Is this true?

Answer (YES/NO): NO